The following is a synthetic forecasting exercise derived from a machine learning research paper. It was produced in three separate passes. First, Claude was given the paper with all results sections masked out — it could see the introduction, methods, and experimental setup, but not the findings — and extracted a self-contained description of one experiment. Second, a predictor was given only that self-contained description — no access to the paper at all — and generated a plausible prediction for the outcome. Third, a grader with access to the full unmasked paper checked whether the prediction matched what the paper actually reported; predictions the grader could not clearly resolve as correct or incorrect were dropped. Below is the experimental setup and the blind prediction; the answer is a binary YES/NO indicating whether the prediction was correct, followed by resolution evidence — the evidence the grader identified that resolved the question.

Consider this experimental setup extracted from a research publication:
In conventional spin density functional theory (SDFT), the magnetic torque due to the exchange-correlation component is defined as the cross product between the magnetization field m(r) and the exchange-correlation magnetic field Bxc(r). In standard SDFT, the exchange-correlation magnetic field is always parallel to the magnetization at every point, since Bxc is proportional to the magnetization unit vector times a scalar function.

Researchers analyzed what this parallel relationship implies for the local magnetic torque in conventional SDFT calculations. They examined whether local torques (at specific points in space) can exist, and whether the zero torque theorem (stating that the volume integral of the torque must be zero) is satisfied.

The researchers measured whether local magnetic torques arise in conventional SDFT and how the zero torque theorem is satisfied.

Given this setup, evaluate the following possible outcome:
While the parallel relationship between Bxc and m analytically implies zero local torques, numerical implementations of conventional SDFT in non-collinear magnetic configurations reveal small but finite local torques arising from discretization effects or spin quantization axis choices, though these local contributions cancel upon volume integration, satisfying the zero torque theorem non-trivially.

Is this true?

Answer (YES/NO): NO